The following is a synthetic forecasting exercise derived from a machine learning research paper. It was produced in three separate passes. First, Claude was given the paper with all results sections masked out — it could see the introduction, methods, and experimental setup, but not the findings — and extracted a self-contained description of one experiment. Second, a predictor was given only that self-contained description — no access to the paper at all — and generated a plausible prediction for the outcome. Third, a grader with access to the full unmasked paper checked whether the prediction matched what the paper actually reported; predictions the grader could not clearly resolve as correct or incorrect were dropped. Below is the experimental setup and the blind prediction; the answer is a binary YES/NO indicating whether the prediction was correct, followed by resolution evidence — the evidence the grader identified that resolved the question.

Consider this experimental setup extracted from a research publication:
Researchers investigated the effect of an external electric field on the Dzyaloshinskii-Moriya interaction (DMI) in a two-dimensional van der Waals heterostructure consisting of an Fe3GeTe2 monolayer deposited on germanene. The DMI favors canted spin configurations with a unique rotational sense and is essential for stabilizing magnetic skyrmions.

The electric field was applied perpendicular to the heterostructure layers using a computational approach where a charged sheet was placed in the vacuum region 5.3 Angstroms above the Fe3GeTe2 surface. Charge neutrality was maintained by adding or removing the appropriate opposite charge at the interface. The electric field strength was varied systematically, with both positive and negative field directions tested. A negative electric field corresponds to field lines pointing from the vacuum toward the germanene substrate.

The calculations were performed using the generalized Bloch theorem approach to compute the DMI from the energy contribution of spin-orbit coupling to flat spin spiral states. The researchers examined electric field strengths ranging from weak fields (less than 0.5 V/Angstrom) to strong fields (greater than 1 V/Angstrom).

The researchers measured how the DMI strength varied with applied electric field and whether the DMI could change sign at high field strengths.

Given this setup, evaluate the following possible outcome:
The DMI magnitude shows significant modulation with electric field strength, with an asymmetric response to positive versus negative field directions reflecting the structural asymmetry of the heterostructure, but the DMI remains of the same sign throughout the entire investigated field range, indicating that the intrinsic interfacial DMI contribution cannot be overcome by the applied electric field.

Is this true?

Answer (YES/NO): NO